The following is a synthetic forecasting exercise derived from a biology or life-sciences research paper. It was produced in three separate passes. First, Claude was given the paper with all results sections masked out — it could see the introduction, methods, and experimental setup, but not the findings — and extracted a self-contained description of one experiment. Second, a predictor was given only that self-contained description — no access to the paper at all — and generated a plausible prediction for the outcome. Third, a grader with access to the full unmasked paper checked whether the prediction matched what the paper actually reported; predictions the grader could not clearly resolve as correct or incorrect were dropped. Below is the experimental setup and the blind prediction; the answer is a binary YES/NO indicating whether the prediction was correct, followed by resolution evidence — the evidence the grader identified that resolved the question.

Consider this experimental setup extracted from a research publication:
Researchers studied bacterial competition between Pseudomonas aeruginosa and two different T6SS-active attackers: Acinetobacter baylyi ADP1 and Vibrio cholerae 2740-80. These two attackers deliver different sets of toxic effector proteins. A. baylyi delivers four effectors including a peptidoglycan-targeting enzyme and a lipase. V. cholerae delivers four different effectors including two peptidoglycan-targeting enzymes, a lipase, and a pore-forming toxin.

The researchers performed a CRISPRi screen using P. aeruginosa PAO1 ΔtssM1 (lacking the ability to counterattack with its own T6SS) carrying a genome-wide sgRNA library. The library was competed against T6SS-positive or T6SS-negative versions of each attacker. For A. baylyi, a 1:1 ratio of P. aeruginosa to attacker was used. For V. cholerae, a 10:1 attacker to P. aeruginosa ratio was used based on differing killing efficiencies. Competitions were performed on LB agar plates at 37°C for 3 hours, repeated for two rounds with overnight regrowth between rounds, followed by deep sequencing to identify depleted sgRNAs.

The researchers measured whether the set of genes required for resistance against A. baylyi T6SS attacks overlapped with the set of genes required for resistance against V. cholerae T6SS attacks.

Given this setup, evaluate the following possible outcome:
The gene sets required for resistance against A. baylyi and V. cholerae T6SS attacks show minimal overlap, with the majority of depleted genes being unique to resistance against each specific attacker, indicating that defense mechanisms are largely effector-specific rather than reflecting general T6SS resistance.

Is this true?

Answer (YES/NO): NO